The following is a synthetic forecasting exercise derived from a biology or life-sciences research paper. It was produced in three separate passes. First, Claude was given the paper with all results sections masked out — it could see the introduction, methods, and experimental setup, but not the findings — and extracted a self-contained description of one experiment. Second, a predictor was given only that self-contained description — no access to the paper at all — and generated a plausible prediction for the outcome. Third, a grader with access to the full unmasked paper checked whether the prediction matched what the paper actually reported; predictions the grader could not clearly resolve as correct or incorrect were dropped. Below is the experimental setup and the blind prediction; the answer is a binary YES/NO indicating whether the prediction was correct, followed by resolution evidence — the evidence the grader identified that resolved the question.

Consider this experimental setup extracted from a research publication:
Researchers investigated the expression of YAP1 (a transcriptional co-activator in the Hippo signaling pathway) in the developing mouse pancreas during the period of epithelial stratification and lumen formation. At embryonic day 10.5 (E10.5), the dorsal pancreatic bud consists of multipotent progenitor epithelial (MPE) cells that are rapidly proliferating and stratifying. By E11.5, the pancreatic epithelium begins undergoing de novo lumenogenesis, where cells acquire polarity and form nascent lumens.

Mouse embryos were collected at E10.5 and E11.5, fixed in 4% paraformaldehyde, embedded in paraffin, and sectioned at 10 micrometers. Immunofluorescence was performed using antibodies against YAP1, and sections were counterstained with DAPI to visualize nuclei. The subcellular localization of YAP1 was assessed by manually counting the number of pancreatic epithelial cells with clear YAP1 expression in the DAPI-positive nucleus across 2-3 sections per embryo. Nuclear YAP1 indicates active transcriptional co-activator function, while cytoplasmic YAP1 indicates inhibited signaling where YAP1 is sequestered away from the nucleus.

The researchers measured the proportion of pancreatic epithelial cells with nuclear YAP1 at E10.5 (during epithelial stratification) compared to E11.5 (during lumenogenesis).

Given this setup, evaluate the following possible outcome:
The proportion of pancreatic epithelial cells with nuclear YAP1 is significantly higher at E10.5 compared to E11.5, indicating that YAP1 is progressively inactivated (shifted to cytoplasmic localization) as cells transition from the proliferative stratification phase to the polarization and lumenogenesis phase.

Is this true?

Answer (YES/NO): NO